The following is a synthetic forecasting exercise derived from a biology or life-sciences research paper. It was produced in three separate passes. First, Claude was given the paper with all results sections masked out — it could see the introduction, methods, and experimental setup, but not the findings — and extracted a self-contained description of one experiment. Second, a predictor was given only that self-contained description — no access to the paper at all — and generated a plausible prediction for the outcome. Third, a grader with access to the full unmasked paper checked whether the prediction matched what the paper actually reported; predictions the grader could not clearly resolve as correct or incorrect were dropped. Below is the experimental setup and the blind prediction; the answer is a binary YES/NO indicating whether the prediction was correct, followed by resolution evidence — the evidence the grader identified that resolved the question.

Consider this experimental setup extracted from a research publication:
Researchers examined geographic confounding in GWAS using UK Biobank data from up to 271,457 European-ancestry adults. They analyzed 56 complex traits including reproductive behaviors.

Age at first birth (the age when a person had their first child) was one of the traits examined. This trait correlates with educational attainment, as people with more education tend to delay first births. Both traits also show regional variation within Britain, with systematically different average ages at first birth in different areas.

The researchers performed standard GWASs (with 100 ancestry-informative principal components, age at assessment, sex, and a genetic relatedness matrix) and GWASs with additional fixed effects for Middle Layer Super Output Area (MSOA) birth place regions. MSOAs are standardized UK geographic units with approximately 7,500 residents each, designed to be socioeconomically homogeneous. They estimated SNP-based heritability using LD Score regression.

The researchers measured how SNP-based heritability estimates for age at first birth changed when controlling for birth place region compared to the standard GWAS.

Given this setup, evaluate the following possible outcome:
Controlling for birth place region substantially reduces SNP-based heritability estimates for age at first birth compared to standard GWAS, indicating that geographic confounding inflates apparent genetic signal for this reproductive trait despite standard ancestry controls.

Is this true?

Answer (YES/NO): NO